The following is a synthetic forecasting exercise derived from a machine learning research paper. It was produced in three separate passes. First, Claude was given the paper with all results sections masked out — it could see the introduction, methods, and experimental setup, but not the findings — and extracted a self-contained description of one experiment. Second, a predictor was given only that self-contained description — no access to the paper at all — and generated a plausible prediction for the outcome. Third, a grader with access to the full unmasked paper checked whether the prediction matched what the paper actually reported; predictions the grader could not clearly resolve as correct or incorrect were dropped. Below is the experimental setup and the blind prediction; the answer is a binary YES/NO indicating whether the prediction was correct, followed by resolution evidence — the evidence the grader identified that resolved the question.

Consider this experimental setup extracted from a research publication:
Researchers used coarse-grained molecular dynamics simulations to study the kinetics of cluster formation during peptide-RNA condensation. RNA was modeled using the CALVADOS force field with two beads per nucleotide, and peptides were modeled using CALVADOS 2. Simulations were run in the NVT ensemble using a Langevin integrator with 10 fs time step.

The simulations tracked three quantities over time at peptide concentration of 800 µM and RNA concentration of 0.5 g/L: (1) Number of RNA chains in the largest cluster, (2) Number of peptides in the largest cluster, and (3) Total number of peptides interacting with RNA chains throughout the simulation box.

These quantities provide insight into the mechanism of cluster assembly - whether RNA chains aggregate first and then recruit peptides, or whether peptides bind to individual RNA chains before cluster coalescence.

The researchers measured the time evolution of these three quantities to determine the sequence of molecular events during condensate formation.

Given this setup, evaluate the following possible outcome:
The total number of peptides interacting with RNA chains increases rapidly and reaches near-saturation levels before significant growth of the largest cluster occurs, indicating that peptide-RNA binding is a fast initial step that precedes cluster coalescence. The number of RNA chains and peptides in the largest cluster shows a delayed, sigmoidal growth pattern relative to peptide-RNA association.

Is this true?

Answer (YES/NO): NO